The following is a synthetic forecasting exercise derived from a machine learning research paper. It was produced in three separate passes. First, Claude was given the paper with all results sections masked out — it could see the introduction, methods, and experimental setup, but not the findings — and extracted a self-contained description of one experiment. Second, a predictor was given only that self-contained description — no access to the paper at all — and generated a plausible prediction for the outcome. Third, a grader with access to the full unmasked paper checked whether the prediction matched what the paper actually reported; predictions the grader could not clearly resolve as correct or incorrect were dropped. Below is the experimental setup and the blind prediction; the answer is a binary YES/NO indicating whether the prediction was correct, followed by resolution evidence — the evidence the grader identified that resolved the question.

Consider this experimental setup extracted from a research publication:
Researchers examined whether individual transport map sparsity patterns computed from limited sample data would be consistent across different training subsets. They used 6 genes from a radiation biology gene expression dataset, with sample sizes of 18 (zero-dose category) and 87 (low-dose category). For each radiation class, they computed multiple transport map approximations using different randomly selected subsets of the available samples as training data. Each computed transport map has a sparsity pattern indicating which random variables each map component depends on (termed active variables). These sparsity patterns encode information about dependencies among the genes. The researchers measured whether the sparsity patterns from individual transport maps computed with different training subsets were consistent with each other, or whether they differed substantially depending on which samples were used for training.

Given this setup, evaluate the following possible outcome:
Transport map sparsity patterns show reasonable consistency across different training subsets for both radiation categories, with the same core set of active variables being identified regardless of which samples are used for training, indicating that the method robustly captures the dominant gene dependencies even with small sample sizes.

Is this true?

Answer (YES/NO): NO